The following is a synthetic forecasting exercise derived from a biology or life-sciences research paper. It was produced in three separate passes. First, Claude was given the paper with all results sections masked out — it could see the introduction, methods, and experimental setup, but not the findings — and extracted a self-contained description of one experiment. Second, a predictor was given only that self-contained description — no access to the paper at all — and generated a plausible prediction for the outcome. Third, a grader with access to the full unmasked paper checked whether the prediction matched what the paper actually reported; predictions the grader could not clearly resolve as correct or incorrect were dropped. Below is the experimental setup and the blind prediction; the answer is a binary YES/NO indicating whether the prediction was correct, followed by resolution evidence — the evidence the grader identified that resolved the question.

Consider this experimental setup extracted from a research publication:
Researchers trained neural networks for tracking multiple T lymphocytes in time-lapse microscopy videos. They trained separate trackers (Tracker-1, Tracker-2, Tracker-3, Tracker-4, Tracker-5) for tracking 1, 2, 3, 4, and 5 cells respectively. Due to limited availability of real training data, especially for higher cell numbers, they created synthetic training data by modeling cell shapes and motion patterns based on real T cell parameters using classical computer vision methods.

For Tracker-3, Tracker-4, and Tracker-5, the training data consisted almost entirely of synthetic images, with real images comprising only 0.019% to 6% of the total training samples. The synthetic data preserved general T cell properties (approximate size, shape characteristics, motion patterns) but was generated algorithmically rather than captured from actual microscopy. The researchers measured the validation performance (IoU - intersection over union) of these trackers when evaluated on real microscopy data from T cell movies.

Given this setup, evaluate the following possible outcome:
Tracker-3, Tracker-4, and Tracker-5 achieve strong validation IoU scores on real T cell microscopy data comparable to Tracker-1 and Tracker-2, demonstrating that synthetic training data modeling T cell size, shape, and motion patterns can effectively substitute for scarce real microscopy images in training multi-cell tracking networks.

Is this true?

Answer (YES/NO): YES